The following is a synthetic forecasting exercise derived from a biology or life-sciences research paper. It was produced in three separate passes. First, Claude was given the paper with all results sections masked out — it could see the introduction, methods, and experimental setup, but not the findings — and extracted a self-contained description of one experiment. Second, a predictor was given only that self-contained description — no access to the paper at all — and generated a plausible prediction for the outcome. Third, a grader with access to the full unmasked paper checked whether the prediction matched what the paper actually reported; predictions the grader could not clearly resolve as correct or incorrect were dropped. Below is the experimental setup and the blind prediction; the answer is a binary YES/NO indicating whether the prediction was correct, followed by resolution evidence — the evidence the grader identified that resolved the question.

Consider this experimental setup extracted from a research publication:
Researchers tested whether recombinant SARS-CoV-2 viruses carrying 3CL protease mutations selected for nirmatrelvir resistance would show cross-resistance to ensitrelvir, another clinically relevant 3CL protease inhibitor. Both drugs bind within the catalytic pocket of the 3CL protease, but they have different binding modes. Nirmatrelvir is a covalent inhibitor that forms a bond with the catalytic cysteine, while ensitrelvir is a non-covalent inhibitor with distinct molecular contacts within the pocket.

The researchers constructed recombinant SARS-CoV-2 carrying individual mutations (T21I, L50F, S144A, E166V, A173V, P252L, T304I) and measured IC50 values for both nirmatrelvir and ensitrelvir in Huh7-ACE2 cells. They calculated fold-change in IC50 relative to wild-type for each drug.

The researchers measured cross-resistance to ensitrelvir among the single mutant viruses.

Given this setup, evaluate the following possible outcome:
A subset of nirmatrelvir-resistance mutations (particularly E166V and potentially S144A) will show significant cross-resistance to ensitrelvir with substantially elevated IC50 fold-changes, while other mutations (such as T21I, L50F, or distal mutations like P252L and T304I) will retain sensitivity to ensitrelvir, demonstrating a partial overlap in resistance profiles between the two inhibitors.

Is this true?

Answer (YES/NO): YES